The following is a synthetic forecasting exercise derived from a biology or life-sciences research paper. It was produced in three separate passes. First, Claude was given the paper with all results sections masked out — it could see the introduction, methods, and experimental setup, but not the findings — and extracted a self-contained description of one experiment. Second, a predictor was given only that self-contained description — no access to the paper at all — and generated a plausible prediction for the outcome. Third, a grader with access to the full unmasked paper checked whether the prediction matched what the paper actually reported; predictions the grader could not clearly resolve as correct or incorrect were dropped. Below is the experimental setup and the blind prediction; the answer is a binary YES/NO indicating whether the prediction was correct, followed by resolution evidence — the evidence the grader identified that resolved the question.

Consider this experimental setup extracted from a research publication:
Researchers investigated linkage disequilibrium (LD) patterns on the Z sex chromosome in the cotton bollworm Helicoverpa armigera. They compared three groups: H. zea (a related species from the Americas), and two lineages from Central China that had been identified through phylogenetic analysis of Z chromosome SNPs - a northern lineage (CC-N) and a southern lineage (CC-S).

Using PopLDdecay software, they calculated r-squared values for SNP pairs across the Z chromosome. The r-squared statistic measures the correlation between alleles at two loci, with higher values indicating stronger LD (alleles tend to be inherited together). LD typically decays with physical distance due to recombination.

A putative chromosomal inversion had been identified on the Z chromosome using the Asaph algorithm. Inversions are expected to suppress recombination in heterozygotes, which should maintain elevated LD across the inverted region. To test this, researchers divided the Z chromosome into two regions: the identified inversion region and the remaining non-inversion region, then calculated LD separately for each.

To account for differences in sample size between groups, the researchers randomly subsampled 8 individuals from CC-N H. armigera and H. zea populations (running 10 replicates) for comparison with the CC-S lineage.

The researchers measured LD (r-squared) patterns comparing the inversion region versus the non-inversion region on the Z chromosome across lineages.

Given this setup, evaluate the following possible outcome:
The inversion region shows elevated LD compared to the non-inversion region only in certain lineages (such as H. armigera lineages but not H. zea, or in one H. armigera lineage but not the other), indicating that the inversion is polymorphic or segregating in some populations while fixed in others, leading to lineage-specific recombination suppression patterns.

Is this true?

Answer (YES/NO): YES